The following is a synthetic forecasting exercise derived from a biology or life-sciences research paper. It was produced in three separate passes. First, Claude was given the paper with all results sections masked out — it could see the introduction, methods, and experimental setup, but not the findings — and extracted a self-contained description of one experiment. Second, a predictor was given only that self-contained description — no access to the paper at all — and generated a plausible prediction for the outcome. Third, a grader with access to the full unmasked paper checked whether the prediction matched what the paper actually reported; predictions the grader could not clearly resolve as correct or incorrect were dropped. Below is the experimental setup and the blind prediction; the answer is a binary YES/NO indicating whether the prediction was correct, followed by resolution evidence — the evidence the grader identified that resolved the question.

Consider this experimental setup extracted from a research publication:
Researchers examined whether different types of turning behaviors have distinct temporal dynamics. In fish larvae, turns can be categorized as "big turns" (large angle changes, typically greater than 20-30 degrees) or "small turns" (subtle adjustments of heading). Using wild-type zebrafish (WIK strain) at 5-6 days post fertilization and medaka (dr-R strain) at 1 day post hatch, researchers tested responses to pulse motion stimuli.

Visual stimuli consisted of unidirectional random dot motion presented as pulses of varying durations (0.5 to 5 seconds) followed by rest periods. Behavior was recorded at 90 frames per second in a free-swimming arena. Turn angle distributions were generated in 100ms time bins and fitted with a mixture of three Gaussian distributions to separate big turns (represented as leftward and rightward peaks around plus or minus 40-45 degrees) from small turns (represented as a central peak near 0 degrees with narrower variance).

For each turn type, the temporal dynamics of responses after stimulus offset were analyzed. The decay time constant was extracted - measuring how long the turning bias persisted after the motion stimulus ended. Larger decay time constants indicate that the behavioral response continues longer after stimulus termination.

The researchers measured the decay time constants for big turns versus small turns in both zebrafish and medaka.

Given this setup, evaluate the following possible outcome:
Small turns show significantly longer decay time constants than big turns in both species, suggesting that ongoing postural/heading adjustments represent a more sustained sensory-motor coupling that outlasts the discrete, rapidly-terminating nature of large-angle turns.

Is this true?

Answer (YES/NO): YES